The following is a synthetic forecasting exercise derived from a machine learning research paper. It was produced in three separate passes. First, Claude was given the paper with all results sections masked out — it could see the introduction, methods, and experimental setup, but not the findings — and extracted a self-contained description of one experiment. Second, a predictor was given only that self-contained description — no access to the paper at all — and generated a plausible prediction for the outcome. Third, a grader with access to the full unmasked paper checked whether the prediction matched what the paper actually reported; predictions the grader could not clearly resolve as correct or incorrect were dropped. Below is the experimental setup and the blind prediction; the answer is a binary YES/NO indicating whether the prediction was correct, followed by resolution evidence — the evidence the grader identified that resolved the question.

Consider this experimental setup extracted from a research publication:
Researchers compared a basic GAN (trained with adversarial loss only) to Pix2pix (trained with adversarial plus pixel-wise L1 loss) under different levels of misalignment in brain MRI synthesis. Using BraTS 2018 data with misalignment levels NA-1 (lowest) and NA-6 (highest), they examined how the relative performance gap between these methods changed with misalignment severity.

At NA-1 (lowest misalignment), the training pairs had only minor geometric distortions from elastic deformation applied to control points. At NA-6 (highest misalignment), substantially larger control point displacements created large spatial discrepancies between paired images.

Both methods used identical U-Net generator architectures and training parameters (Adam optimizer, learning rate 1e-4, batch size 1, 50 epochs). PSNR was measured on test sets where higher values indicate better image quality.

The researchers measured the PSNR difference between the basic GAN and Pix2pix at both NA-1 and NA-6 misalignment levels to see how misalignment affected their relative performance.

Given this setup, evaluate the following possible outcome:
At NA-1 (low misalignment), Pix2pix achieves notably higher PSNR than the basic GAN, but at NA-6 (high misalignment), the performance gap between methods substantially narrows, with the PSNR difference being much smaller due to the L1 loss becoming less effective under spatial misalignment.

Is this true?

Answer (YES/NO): NO